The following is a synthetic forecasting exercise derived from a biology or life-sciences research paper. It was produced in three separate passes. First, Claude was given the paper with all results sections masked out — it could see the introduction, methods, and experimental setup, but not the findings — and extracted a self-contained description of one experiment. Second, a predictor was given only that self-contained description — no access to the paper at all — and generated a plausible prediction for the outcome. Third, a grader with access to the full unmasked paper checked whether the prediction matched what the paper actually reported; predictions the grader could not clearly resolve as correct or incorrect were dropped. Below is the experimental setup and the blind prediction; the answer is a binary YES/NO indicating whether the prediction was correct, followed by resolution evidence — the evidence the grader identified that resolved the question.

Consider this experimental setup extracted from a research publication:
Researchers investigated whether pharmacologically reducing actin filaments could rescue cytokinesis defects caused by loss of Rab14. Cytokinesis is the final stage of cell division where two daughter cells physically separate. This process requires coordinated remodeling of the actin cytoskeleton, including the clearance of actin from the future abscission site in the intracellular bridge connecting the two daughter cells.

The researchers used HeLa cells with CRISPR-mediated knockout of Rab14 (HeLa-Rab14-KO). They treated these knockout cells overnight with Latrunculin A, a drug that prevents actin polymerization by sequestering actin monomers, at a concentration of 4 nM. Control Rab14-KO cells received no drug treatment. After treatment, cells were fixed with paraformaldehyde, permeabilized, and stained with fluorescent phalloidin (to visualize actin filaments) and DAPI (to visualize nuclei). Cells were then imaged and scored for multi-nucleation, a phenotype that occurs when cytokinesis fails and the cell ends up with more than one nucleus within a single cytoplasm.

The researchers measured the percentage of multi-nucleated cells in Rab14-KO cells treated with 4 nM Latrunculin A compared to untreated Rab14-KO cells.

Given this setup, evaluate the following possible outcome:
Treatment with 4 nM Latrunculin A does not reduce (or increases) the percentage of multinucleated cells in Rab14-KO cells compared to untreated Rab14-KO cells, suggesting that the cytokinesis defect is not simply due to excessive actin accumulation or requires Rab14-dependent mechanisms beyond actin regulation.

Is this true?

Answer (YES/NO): NO